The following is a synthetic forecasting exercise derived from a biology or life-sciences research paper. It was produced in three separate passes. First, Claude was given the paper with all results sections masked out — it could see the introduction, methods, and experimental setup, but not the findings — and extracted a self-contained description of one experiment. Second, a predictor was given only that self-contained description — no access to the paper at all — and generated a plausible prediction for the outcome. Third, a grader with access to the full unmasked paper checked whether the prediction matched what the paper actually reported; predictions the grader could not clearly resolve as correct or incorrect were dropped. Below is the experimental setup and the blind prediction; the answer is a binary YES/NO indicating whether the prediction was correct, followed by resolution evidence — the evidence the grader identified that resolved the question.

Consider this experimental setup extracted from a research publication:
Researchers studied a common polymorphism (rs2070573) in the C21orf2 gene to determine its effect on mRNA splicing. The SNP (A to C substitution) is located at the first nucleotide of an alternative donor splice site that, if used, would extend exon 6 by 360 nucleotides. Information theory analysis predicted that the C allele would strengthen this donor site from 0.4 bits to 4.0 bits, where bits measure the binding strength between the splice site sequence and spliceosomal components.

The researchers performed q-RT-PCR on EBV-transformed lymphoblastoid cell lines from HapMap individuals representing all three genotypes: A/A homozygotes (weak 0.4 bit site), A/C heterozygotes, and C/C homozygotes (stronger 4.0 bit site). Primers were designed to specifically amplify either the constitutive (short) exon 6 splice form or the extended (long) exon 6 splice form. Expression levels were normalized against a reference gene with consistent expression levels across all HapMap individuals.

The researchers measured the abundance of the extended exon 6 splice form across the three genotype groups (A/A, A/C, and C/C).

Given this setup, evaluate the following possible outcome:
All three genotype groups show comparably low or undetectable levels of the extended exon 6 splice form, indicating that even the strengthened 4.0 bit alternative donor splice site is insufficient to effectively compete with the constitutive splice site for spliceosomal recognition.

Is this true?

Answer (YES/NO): NO